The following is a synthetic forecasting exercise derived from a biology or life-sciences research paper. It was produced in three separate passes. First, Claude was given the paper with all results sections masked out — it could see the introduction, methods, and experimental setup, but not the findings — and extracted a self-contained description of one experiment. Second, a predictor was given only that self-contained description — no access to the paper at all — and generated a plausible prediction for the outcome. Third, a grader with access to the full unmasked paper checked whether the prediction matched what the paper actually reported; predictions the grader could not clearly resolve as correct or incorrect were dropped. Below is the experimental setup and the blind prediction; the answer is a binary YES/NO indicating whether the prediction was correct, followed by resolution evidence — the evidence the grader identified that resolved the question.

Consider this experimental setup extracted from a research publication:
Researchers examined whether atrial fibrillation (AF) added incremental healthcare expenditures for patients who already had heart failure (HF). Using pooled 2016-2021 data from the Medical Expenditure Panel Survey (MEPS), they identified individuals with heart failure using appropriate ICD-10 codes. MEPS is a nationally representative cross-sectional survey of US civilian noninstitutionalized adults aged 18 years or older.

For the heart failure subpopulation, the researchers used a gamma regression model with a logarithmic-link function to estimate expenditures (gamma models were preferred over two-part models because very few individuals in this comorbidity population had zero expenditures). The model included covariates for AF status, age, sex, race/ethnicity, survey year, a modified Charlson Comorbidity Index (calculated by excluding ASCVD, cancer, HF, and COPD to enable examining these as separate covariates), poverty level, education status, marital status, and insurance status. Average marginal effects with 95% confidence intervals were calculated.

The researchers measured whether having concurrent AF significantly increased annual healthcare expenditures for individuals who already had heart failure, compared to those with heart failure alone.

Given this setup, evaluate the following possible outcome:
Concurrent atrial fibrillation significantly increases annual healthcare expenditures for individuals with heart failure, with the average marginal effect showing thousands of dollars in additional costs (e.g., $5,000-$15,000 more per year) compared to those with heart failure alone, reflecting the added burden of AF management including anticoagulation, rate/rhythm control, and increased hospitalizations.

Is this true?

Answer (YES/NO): NO